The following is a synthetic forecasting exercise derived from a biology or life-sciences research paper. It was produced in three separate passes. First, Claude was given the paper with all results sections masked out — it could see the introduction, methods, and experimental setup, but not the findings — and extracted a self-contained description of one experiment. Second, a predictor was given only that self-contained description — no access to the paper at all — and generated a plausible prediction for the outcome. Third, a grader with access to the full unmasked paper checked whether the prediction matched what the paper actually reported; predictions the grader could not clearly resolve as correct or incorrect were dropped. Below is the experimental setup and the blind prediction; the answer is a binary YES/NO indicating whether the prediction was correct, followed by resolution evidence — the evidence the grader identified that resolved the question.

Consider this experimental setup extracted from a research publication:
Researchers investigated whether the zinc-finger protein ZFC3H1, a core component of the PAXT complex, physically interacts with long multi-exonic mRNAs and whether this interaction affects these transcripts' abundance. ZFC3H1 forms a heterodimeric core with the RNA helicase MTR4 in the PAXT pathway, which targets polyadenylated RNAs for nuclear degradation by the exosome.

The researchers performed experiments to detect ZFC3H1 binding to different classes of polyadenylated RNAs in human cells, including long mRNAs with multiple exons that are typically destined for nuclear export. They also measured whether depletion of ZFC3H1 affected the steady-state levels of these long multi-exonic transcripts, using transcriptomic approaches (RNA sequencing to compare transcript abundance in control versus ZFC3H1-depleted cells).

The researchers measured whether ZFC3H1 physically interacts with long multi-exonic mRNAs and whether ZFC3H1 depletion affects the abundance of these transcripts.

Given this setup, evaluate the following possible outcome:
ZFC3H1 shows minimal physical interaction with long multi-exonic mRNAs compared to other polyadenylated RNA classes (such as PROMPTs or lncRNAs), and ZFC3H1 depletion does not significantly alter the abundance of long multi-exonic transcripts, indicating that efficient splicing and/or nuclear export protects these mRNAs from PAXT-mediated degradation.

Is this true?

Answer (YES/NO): NO